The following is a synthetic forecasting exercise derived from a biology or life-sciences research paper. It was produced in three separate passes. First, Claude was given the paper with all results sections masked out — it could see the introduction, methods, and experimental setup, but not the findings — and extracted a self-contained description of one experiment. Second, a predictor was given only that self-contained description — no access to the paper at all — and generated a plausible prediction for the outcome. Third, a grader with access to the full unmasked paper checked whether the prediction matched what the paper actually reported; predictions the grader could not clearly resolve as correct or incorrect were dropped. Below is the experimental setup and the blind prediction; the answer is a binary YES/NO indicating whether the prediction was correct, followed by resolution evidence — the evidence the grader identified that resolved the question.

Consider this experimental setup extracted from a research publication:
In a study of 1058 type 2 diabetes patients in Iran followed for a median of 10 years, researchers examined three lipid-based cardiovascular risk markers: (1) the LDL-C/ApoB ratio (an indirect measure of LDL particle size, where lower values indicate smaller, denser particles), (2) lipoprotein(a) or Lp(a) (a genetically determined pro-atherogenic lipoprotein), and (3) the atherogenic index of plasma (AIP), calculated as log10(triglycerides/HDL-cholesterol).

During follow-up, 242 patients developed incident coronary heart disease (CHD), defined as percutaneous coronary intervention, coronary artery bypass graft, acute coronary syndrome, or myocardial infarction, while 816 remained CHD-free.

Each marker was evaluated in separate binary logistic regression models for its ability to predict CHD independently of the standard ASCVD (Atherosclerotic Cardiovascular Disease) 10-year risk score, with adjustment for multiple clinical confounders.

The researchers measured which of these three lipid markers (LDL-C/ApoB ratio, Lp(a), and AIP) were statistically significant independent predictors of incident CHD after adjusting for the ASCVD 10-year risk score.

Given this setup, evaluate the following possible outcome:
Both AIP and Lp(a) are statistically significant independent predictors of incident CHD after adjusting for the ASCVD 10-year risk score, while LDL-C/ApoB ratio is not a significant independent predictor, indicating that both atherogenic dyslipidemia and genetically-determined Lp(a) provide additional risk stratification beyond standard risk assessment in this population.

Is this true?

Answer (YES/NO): NO